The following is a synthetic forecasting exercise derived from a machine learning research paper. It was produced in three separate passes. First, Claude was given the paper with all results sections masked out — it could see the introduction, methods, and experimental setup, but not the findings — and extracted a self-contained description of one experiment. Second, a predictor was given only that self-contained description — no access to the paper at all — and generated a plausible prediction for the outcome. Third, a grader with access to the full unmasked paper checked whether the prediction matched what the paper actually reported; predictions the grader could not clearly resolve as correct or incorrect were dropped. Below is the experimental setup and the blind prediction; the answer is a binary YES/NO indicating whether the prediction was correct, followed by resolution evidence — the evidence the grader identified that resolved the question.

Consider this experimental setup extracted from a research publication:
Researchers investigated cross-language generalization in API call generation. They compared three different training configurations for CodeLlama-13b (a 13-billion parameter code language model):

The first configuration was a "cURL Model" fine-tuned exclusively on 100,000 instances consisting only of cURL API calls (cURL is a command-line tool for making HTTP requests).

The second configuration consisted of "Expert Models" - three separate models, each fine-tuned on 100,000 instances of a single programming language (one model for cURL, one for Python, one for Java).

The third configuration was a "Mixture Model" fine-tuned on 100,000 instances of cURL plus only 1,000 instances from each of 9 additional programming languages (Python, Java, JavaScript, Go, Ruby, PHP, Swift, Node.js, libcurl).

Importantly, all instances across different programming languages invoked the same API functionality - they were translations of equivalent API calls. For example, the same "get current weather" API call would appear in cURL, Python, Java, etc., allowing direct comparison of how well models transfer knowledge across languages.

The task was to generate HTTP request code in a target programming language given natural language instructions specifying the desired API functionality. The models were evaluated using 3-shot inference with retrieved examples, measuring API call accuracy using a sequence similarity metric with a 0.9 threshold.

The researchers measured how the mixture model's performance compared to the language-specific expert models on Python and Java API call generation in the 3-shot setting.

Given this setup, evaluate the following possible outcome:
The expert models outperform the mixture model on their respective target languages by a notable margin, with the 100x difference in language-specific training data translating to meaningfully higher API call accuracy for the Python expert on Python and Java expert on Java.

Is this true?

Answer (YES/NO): NO